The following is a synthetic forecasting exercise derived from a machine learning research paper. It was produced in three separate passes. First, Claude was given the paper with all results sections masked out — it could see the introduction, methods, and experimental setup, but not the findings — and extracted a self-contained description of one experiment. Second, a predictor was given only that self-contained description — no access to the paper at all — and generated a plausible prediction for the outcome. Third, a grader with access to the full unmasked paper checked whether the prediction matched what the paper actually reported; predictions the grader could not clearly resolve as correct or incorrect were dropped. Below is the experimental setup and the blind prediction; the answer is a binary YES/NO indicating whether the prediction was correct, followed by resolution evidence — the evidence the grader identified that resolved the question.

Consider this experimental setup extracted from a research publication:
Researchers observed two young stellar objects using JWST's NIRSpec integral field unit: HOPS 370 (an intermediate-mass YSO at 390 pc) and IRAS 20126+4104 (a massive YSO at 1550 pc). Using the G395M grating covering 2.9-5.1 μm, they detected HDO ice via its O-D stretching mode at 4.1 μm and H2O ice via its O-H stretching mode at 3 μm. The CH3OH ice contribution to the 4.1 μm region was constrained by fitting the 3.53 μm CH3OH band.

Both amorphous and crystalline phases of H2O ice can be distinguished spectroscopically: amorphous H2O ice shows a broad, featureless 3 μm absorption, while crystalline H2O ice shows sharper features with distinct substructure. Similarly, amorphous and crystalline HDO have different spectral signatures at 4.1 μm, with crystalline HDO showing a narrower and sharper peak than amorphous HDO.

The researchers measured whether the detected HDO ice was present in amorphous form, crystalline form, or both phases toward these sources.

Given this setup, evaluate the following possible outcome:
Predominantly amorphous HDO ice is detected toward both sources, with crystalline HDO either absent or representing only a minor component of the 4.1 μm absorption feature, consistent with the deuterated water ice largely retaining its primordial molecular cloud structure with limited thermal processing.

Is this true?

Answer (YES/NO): NO